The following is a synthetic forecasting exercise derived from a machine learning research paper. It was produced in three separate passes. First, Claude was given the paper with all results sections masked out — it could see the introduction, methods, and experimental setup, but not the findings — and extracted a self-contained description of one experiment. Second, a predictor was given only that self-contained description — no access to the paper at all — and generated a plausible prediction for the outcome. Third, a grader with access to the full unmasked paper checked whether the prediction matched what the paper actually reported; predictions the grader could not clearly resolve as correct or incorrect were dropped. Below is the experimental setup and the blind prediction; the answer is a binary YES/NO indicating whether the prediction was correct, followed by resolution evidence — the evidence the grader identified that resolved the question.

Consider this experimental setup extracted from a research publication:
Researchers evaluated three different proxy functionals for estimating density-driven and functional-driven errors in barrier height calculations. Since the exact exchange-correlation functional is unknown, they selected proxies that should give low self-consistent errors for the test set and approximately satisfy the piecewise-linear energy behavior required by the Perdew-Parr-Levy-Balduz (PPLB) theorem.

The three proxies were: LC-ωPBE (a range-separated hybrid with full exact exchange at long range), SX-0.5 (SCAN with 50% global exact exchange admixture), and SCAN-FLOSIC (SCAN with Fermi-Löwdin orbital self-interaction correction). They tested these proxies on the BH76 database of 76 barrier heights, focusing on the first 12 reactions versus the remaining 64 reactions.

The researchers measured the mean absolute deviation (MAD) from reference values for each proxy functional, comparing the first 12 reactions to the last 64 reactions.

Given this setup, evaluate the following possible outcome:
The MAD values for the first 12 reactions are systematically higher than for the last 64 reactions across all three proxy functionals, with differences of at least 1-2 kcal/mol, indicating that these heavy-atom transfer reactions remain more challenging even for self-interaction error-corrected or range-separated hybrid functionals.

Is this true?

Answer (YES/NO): NO